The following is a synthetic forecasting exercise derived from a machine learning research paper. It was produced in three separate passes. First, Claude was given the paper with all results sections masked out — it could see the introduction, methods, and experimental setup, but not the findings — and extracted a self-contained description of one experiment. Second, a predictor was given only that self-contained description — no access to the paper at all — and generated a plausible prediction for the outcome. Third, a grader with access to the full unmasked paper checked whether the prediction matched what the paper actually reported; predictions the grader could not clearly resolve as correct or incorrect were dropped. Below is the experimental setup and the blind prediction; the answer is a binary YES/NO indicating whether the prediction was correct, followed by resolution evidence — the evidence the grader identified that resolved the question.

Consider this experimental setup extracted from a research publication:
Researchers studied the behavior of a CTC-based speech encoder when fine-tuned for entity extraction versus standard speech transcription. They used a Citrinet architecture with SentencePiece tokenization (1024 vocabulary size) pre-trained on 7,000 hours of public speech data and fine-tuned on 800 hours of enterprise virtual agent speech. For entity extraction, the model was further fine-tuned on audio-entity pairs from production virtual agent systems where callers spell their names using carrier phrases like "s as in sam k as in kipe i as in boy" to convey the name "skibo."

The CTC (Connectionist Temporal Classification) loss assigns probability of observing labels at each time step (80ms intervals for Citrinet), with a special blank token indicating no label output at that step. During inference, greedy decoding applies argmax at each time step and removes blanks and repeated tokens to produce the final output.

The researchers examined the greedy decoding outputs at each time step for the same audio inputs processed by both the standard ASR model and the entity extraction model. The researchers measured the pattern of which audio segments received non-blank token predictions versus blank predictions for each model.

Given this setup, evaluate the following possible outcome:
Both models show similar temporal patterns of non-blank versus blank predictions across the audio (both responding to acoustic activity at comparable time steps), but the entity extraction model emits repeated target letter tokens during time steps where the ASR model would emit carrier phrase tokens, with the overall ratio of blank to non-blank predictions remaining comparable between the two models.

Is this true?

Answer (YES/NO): NO